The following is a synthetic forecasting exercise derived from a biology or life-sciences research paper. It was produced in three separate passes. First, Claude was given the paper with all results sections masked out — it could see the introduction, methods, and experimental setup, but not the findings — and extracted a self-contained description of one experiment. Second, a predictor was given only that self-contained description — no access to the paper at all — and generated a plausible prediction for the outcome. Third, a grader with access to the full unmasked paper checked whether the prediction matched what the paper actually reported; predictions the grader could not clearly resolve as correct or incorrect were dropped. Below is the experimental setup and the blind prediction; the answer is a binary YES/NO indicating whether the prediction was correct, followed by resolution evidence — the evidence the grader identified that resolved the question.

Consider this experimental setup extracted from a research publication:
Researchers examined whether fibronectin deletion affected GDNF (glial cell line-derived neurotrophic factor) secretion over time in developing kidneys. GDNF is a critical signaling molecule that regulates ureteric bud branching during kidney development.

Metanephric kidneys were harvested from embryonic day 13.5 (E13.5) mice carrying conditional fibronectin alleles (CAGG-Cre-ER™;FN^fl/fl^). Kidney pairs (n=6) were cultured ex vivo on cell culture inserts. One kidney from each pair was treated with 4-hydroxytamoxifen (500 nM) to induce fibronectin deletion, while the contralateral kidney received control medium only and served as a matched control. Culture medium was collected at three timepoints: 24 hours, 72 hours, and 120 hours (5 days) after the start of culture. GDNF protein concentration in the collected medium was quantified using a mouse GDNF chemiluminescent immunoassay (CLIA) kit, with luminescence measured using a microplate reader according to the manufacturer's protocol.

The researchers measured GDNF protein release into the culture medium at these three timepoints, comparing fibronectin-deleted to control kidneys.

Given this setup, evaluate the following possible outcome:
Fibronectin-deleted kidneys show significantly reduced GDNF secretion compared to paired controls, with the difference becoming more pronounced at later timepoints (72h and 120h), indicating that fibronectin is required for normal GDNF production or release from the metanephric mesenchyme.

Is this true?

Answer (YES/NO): YES